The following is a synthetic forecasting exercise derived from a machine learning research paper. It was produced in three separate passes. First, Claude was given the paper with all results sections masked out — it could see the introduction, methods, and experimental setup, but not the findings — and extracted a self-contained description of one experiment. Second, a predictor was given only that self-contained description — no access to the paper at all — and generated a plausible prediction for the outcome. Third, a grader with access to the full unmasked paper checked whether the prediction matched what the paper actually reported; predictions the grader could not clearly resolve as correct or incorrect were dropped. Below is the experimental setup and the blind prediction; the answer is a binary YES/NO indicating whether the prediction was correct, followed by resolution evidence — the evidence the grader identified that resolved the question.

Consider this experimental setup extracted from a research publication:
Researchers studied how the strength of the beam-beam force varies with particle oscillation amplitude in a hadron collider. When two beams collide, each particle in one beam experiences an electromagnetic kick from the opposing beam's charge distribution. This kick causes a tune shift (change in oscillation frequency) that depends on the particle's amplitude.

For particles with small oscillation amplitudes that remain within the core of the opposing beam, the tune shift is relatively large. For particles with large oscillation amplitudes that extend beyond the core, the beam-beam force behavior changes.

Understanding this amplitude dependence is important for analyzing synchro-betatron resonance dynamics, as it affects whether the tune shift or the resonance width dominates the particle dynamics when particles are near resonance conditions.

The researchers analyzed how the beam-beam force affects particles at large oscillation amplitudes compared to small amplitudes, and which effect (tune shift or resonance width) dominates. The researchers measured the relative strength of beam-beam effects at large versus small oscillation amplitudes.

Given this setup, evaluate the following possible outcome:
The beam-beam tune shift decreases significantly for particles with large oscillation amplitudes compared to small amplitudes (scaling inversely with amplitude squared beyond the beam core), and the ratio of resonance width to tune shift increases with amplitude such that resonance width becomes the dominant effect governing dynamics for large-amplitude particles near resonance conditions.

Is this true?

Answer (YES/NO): NO